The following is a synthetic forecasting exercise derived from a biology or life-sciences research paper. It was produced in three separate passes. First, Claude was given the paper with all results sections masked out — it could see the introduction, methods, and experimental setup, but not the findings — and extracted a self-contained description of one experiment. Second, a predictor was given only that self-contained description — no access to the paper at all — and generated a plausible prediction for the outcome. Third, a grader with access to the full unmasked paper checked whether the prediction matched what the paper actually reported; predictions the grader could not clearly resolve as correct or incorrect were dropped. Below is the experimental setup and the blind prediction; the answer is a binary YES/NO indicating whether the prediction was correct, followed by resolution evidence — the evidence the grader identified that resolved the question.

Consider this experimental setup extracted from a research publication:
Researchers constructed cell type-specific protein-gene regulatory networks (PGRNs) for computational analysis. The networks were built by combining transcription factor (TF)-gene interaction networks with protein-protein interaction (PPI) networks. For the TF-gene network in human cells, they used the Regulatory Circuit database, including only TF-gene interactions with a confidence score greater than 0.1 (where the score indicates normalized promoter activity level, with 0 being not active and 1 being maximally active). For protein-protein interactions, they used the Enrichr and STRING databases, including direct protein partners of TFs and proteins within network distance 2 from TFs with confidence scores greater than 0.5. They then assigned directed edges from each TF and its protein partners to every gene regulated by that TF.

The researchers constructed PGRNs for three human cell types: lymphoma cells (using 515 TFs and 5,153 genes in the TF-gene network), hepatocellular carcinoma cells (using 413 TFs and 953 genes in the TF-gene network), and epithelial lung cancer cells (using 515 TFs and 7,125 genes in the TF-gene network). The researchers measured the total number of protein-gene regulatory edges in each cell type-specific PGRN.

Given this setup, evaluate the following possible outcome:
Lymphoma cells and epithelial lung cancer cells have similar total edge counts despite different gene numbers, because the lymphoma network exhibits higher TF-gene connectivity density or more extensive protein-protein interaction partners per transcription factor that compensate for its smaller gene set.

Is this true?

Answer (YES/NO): NO